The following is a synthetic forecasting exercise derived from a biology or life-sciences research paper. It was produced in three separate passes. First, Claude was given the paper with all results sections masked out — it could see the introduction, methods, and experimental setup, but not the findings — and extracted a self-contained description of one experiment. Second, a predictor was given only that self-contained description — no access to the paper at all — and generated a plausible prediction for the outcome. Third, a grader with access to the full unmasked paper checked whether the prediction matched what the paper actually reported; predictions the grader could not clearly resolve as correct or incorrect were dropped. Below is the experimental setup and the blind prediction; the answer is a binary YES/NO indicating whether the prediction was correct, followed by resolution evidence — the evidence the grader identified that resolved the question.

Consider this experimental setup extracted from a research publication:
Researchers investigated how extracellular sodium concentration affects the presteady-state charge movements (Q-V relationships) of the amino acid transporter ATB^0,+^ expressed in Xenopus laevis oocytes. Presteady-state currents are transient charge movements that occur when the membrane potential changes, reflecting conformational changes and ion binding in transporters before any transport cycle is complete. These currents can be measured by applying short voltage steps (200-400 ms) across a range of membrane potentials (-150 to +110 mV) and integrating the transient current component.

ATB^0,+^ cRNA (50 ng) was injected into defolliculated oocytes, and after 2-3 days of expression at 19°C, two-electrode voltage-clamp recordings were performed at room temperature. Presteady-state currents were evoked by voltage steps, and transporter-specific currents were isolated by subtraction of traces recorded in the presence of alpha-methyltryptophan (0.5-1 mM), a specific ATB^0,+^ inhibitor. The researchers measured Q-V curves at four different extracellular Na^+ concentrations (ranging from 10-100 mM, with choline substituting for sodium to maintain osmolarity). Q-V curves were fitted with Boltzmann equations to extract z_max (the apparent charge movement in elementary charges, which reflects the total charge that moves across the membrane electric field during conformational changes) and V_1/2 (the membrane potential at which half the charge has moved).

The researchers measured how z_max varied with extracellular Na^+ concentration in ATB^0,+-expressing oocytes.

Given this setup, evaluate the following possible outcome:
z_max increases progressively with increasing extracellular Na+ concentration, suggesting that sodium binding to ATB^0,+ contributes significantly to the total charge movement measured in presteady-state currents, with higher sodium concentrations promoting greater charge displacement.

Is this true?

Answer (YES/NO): YES